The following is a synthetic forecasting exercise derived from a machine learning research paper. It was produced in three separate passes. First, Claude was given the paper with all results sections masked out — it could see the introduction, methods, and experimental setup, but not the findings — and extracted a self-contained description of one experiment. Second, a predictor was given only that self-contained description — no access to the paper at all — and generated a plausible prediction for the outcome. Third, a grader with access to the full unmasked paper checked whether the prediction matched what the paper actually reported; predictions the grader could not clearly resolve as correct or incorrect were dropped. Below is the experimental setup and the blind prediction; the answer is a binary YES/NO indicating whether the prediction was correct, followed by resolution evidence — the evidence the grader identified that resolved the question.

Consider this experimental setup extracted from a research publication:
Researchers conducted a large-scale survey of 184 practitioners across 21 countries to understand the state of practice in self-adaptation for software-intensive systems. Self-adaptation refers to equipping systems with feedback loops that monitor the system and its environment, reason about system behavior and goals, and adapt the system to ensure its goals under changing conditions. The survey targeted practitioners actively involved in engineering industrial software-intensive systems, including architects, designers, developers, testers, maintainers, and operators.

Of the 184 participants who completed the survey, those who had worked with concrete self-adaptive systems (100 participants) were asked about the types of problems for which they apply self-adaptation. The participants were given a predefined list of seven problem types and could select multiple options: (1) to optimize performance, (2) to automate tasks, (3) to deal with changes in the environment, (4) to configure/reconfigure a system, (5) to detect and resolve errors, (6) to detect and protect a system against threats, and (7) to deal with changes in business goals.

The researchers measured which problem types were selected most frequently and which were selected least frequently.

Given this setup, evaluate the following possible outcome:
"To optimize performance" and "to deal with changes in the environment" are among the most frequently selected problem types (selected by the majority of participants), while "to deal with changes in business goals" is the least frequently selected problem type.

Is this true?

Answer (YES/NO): YES